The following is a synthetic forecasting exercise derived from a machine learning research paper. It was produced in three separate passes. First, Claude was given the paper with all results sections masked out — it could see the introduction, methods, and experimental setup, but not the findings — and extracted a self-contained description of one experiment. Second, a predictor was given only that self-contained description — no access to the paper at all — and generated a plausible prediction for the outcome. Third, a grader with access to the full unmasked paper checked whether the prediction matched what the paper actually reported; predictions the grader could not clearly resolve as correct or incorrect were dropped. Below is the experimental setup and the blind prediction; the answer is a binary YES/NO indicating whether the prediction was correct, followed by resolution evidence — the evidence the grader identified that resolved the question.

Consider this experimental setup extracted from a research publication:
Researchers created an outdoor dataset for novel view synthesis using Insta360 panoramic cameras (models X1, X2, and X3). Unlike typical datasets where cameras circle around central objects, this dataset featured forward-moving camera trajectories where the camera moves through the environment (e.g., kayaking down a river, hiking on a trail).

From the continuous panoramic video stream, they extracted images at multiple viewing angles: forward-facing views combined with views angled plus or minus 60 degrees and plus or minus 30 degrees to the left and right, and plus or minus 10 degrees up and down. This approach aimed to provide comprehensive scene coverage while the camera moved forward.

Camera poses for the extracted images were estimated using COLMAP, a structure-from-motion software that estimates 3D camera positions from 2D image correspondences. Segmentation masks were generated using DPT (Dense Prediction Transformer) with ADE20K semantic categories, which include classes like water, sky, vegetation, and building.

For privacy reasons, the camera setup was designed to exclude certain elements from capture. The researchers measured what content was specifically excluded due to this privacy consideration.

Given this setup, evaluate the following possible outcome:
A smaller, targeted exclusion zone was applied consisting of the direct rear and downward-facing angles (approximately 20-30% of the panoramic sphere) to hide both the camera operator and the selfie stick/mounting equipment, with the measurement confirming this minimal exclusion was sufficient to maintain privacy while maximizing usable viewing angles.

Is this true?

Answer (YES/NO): NO